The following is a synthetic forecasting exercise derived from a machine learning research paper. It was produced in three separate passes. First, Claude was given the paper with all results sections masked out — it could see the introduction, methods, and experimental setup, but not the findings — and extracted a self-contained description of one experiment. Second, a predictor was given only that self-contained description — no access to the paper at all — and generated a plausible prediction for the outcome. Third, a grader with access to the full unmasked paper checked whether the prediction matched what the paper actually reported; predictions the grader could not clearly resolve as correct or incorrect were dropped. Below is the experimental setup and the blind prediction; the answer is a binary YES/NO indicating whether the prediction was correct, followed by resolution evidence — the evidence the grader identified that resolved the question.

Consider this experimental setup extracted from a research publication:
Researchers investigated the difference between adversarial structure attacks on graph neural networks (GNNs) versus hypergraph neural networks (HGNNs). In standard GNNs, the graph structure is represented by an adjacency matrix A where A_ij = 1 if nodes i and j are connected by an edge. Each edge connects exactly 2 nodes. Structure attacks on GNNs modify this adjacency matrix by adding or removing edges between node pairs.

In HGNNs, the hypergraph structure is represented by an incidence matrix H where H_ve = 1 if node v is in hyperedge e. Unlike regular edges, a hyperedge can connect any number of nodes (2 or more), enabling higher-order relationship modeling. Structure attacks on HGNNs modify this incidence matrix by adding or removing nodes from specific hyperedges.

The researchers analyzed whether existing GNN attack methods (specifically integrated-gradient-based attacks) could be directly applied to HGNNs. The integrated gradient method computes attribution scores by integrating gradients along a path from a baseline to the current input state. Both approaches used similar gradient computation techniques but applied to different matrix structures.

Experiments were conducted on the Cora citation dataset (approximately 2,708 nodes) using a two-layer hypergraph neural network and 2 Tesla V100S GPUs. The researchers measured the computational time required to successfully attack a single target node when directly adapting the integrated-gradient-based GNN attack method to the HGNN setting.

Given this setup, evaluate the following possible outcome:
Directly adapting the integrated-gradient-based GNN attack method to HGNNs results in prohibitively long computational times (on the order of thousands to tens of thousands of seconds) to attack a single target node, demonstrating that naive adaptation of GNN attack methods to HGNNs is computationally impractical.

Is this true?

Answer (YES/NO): NO